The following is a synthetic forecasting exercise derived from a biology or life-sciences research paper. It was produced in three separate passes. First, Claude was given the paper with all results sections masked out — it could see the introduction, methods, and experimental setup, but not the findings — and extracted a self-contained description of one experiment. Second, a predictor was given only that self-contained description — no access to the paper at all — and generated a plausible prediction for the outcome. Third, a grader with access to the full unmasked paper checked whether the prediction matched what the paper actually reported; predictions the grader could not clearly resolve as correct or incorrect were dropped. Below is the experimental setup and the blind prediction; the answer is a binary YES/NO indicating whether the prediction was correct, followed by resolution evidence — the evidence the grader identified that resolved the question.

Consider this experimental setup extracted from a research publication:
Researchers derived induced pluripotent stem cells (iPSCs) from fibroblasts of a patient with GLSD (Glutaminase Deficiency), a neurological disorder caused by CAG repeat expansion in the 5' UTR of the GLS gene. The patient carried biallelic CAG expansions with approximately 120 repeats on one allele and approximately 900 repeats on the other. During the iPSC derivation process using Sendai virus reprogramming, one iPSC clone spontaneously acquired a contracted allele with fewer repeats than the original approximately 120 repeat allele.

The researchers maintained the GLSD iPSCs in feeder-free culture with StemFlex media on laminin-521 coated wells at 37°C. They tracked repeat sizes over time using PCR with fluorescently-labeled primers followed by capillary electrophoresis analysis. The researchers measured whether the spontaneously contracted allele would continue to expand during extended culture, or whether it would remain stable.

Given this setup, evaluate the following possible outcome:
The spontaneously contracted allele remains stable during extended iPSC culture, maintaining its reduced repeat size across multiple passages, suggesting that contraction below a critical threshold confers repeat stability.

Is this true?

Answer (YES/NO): NO